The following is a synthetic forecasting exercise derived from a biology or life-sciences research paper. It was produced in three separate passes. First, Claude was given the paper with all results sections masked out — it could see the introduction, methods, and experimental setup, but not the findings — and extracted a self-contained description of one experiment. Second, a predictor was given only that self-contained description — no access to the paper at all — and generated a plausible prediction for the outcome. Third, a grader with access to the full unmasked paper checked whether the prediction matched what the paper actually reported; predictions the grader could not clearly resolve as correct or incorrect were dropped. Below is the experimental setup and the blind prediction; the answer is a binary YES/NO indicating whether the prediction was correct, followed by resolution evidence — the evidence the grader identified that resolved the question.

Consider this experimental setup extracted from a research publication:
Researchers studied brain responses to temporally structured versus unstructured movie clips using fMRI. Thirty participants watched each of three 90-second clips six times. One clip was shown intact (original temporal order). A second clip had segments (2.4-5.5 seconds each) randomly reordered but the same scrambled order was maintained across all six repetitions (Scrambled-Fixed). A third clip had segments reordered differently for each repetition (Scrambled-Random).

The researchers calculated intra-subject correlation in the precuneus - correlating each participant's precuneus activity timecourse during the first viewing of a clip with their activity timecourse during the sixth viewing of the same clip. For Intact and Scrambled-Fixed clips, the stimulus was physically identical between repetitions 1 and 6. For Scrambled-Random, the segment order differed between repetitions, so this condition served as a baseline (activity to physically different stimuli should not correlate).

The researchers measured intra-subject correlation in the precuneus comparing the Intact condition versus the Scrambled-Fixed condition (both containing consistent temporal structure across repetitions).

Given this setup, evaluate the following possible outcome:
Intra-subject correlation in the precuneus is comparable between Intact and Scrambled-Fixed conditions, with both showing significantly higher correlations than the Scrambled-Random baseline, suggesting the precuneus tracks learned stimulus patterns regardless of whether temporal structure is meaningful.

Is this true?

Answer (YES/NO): NO